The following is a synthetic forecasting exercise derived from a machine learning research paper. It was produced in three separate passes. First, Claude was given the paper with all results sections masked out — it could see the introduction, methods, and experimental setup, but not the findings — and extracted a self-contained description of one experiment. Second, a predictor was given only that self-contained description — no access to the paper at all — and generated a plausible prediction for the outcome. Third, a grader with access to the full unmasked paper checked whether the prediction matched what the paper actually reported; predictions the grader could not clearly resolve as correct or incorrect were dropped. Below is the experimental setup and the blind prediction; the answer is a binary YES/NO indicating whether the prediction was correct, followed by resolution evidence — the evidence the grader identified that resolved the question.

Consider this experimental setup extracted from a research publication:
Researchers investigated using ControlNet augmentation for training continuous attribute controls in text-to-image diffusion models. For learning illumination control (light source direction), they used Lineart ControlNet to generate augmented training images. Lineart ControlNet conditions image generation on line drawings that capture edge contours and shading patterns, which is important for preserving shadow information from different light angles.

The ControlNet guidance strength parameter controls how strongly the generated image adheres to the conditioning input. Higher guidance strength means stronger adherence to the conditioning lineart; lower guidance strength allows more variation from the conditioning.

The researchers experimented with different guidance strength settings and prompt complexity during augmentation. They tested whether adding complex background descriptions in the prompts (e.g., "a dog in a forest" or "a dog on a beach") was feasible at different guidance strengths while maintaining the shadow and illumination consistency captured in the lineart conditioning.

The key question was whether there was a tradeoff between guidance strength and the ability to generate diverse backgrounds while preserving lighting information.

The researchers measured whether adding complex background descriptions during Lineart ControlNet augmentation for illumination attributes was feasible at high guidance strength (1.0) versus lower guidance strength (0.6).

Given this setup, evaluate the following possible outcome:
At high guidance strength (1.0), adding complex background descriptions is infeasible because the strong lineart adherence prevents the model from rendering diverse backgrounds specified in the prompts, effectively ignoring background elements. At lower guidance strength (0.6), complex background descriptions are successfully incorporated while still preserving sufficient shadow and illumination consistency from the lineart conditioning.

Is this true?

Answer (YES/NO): NO